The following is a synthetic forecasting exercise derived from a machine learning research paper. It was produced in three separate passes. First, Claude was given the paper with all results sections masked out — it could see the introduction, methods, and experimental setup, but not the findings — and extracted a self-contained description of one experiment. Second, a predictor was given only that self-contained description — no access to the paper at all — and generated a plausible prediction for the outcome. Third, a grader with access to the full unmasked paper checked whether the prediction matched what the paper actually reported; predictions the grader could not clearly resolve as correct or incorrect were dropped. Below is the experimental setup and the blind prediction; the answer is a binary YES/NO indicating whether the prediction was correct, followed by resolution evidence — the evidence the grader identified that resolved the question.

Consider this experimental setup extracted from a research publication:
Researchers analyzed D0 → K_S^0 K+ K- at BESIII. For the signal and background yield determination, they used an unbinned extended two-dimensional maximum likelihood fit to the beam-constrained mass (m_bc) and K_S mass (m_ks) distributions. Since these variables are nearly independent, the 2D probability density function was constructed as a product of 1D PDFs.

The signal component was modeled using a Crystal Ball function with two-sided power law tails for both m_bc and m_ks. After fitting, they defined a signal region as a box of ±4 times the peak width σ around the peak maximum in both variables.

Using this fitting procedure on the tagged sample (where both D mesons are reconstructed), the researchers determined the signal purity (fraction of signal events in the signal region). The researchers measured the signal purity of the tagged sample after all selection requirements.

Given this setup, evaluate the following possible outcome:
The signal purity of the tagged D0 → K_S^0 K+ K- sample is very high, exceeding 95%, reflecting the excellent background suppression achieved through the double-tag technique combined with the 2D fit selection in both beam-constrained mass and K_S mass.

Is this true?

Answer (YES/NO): YES